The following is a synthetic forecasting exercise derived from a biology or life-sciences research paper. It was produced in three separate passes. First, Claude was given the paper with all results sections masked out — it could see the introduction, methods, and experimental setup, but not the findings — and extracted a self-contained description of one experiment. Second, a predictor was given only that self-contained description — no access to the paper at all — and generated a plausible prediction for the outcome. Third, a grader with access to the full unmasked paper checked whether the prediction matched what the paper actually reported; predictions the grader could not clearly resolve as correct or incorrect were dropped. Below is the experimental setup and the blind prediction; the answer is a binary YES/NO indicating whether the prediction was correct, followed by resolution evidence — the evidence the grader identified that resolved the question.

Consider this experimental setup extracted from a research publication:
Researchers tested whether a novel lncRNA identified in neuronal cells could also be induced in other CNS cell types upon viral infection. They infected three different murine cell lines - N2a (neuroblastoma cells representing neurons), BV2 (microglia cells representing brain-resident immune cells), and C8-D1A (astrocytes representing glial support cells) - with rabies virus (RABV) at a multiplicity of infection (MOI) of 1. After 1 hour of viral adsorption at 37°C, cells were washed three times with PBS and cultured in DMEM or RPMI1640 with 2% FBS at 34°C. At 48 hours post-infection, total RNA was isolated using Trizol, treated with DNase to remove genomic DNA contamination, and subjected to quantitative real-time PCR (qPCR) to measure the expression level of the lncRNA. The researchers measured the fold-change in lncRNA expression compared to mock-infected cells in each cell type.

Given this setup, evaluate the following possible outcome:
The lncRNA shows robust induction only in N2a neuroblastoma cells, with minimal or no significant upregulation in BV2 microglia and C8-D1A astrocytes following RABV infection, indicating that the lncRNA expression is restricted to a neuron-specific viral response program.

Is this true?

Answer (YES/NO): YES